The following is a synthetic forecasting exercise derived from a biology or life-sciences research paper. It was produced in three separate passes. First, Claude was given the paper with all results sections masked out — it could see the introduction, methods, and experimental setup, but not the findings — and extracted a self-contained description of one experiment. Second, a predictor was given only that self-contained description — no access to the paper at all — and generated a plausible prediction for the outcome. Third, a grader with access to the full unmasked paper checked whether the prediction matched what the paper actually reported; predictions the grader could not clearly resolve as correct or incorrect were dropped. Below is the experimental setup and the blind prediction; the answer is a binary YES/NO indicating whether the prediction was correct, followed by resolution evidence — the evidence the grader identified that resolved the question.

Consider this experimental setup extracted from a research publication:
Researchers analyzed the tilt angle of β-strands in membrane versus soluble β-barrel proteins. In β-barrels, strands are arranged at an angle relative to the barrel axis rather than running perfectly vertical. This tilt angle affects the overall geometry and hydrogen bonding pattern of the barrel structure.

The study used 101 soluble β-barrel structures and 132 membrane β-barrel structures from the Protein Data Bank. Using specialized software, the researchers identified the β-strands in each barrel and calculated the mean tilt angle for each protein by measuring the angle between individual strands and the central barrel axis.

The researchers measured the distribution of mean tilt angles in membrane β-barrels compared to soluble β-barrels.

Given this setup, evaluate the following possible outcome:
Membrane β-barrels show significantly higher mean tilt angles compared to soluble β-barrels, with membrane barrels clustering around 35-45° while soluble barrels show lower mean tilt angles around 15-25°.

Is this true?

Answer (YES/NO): NO